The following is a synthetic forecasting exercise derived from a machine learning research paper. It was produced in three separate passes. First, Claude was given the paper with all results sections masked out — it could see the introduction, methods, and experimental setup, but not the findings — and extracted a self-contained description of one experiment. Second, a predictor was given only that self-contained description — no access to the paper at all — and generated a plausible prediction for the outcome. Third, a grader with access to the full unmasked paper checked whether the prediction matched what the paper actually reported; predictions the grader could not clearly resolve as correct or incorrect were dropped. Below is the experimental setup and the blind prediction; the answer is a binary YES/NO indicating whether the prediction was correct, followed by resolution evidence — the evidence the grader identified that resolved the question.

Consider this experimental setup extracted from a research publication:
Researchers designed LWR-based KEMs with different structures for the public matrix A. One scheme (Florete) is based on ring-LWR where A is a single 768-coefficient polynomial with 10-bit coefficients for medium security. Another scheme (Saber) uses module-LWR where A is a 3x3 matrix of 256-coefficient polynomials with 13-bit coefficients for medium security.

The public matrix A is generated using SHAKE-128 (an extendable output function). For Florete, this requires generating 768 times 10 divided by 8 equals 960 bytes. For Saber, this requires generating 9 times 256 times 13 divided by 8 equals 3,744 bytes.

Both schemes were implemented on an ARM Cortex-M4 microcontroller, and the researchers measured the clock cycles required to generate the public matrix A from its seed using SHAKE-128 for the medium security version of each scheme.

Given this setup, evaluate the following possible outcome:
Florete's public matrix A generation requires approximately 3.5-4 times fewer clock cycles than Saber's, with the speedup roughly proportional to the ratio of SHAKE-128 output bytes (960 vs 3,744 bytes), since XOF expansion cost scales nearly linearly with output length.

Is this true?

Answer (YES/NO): YES